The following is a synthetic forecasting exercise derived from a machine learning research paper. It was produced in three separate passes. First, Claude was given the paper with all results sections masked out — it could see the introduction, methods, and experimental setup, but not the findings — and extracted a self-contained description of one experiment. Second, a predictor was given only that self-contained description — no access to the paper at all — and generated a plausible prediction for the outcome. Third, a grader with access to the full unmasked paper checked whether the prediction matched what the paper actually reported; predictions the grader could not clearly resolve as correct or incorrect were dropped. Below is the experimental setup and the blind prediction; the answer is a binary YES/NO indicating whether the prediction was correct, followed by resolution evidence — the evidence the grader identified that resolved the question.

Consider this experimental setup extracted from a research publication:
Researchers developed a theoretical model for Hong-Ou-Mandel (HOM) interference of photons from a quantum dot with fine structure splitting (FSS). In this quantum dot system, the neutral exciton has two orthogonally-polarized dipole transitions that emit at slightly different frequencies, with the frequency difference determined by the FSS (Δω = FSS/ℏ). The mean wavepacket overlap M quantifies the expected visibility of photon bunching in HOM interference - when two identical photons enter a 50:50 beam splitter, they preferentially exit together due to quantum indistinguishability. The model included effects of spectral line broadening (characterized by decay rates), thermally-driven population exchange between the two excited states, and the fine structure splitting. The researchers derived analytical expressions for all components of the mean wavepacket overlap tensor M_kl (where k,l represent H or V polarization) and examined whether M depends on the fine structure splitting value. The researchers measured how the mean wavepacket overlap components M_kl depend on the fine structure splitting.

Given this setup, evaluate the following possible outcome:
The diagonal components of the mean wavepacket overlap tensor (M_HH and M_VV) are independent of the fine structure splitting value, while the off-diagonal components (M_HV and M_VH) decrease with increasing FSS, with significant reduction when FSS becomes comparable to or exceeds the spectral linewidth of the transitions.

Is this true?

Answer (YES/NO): NO